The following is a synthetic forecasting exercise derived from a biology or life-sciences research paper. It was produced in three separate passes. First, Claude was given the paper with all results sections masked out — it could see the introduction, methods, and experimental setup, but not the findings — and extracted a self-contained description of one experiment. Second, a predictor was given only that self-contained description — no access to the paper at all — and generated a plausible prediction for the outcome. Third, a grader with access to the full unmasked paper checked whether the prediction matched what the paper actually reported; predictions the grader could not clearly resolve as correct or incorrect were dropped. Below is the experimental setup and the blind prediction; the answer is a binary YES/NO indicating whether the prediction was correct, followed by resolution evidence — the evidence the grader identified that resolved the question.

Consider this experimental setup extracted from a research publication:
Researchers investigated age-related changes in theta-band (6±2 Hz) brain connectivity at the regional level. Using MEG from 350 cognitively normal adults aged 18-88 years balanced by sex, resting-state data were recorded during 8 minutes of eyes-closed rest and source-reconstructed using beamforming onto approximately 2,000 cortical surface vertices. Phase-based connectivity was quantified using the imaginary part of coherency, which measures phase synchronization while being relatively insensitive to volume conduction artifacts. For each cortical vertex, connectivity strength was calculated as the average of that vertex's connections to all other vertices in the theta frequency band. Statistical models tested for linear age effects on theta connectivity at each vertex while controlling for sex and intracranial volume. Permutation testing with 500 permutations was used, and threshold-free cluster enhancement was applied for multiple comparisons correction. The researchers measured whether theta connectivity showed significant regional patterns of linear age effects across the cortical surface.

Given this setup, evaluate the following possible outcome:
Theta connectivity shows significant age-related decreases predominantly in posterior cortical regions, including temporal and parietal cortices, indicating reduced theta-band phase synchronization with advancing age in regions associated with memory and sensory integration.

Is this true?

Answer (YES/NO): NO